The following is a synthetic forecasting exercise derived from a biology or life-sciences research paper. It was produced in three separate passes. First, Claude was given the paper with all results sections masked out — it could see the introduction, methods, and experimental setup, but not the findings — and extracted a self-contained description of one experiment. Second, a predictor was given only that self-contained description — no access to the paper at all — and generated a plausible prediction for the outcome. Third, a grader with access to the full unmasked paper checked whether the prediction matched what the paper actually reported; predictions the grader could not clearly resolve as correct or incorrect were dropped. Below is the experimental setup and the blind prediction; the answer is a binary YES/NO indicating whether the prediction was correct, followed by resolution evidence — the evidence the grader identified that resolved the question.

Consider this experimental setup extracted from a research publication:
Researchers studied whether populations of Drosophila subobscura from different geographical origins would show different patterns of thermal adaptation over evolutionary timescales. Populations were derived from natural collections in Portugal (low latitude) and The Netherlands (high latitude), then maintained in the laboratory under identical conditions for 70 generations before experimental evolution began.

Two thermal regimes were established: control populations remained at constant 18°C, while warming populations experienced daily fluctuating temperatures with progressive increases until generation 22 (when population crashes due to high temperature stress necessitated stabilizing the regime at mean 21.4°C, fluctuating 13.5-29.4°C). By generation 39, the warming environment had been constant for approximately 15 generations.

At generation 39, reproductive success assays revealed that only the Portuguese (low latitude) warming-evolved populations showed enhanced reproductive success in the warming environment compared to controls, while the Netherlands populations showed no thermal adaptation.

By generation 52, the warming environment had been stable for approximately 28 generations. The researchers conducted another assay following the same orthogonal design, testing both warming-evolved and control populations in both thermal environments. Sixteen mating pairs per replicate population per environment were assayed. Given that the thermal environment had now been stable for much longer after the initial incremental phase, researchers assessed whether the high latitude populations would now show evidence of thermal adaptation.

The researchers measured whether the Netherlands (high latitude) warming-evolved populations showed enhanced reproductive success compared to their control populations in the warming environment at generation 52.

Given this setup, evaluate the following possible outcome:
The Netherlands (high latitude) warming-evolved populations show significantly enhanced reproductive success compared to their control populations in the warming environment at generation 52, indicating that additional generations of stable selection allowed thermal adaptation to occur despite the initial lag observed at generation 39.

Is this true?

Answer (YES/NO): YES